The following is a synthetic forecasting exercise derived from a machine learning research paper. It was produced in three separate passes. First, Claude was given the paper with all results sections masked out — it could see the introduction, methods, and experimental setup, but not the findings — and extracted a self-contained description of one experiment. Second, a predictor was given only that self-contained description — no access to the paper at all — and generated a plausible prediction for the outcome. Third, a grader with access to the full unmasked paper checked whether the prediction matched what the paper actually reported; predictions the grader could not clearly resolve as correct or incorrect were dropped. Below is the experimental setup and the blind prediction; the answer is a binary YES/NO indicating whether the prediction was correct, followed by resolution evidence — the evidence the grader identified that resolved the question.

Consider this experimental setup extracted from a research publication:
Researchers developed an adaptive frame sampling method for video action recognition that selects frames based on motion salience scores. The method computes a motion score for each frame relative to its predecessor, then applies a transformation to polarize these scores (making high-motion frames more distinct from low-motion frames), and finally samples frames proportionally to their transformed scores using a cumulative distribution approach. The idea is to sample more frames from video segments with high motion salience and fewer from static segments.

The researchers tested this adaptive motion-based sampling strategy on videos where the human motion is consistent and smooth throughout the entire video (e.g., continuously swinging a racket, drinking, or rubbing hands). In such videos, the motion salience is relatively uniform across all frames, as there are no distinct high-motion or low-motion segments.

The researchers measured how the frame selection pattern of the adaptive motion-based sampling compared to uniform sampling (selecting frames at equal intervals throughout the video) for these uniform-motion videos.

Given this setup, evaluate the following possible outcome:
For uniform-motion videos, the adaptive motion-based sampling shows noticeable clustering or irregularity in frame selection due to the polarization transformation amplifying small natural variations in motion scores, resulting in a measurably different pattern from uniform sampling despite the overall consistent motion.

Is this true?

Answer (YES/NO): NO